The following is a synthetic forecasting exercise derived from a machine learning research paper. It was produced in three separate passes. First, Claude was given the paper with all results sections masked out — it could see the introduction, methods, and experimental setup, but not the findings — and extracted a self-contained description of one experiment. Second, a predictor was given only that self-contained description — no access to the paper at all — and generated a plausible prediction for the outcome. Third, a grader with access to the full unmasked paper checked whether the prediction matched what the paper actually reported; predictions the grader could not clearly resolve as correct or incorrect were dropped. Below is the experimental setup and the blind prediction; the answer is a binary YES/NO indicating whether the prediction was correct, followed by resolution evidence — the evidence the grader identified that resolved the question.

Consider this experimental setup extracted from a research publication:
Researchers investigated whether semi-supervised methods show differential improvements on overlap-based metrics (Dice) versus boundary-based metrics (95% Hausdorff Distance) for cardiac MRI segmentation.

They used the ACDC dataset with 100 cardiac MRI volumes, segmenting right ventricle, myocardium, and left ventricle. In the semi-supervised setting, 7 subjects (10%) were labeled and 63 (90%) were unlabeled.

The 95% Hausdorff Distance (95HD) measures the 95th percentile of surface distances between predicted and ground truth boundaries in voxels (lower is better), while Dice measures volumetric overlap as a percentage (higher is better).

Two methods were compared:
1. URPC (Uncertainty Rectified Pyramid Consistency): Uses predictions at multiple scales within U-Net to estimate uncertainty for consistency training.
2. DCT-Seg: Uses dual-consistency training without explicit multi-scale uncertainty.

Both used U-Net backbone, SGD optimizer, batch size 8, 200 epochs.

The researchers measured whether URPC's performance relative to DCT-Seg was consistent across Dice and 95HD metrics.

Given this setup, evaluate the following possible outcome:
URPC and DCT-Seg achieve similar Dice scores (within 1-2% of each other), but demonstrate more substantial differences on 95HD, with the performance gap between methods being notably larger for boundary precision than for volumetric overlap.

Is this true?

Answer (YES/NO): YES